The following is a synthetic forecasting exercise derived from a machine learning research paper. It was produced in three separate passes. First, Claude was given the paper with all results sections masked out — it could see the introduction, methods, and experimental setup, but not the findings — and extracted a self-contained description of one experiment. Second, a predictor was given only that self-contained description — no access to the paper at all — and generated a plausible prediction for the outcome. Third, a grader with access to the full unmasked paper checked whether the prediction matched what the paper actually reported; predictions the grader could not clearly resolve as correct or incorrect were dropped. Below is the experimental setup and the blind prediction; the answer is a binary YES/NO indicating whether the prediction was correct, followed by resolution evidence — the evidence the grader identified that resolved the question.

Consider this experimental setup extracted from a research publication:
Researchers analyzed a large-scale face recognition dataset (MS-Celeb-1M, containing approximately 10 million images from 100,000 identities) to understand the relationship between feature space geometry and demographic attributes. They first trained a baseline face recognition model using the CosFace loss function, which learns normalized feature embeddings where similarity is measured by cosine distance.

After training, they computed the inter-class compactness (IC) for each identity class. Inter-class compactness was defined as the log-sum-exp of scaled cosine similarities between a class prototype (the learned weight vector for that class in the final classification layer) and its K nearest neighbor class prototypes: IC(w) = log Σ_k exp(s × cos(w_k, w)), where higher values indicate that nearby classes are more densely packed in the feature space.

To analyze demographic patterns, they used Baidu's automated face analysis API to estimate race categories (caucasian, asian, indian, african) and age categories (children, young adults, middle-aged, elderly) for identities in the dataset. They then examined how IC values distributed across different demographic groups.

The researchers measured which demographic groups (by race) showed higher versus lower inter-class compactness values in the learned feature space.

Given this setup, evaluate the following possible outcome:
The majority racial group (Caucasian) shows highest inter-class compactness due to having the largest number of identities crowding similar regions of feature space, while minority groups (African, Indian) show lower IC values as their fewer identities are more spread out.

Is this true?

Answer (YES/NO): YES